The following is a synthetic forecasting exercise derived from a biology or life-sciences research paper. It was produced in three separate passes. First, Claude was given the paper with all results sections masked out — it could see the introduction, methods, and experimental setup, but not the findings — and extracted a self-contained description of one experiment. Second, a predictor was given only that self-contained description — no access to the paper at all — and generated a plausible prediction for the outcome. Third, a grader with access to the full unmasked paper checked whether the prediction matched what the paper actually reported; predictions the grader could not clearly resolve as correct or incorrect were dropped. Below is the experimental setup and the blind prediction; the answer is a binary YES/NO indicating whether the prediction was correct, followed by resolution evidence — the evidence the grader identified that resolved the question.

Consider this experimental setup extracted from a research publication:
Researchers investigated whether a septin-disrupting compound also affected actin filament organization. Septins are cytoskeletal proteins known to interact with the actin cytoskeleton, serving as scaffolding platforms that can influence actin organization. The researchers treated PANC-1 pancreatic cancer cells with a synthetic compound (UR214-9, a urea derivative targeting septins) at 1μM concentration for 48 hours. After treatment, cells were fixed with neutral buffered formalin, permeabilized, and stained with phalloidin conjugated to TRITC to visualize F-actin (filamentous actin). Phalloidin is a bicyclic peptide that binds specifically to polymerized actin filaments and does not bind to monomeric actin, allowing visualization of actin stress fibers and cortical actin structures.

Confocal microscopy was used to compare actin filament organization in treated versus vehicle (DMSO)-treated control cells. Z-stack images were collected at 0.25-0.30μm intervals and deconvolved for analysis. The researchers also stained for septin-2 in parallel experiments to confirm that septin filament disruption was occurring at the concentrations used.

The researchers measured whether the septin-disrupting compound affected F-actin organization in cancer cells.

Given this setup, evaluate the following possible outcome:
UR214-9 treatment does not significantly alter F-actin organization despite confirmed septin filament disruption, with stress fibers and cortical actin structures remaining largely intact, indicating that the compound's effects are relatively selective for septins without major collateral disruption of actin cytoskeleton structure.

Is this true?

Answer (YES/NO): NO